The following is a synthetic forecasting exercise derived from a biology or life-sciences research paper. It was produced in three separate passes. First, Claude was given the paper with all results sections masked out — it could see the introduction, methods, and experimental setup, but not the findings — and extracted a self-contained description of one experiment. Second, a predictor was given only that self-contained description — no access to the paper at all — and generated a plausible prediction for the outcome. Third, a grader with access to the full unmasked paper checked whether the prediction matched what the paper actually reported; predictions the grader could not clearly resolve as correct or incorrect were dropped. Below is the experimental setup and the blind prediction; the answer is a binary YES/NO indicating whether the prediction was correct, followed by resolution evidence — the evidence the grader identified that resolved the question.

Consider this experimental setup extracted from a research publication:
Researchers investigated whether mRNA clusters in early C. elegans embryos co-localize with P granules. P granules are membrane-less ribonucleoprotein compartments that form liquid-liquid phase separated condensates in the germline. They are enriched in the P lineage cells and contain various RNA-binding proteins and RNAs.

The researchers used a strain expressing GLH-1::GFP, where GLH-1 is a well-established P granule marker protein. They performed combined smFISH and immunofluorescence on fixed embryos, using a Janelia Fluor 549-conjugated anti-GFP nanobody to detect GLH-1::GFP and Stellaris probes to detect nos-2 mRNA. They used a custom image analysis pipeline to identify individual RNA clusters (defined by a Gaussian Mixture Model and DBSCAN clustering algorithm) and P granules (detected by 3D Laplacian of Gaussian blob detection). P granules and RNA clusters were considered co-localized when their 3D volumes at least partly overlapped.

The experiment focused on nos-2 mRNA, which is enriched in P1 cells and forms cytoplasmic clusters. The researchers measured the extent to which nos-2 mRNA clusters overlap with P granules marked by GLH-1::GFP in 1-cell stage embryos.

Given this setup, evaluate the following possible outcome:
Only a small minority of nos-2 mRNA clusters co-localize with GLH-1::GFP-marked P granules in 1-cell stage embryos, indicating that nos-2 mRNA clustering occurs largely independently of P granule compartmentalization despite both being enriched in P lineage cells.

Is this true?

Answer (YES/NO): NO